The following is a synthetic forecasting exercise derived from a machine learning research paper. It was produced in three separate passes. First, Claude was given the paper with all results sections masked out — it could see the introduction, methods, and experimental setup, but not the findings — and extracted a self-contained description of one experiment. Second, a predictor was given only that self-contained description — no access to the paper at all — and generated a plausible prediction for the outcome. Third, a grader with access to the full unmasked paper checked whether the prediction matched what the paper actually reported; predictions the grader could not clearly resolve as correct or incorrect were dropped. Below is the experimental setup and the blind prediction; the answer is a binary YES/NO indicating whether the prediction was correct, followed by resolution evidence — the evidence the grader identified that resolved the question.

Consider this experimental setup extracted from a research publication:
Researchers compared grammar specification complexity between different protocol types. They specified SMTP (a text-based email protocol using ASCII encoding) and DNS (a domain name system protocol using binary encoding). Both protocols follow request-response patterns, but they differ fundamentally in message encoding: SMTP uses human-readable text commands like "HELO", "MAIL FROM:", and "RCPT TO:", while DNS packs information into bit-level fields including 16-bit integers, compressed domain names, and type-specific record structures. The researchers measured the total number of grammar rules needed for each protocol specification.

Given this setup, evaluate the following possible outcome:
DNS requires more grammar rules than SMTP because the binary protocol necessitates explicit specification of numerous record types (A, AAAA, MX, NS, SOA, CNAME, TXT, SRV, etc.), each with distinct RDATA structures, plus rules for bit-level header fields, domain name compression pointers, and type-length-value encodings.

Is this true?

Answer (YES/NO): NO